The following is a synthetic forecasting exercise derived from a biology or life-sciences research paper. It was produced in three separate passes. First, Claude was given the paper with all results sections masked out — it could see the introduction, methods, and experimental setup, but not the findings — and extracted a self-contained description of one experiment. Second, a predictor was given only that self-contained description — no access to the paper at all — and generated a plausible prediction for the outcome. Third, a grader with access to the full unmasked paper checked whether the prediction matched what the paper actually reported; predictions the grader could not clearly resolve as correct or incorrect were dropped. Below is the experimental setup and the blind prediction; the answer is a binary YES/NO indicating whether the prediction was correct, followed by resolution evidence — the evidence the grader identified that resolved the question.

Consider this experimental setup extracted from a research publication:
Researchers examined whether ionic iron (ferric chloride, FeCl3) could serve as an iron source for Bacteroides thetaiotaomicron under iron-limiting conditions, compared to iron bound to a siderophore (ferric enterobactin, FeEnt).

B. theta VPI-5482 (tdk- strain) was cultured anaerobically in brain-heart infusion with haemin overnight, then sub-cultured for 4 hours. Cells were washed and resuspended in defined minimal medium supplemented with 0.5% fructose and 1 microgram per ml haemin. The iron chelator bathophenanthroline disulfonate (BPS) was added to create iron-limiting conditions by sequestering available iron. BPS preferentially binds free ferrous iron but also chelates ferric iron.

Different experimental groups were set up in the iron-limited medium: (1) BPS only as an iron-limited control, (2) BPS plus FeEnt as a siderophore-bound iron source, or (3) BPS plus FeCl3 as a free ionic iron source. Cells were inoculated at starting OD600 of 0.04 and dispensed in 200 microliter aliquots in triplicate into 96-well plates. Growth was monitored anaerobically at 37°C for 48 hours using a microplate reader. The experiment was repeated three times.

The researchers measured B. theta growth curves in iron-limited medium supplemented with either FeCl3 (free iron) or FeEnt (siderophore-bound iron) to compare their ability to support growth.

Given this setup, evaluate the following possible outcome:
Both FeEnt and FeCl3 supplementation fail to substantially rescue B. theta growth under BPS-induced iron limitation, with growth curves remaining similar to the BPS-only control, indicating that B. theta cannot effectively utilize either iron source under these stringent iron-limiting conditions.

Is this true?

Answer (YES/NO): NO